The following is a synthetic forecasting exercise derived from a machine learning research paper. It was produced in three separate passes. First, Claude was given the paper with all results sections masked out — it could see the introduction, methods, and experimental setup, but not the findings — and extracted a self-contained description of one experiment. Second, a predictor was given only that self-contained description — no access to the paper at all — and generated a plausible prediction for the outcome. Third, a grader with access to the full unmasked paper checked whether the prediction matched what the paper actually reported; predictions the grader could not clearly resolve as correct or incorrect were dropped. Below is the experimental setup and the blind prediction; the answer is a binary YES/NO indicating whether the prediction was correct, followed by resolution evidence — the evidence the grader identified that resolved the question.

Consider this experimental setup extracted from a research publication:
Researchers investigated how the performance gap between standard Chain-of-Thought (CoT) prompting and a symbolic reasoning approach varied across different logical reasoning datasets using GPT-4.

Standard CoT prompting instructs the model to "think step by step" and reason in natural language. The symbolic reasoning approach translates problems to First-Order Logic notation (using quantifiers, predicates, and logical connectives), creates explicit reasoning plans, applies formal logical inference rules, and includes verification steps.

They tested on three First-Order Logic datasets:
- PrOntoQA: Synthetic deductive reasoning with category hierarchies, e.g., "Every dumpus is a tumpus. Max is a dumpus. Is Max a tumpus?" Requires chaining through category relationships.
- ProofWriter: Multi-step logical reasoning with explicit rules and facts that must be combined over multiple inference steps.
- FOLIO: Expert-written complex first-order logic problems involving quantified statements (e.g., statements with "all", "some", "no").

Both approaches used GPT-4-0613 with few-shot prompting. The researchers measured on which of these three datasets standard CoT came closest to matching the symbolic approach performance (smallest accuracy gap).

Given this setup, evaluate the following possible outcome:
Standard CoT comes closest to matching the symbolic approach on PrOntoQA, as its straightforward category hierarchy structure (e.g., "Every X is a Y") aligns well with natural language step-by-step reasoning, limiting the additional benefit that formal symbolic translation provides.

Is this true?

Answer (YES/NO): YES